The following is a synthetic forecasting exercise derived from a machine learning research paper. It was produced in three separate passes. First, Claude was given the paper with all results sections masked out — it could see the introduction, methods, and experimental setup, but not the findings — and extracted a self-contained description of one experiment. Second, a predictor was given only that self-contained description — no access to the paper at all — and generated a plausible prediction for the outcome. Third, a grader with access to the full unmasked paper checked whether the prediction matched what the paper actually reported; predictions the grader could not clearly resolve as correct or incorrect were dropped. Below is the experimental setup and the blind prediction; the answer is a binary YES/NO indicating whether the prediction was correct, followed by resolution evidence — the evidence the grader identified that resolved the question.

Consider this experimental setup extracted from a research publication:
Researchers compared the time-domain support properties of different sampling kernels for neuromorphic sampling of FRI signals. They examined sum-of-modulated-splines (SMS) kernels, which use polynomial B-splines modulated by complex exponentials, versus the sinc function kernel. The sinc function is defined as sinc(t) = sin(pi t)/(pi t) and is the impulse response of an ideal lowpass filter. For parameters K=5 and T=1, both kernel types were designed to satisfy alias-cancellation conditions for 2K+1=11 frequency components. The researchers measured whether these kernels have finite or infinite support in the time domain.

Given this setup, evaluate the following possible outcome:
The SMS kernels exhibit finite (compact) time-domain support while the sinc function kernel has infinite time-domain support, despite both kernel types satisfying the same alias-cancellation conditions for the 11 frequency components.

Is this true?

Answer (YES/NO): YES